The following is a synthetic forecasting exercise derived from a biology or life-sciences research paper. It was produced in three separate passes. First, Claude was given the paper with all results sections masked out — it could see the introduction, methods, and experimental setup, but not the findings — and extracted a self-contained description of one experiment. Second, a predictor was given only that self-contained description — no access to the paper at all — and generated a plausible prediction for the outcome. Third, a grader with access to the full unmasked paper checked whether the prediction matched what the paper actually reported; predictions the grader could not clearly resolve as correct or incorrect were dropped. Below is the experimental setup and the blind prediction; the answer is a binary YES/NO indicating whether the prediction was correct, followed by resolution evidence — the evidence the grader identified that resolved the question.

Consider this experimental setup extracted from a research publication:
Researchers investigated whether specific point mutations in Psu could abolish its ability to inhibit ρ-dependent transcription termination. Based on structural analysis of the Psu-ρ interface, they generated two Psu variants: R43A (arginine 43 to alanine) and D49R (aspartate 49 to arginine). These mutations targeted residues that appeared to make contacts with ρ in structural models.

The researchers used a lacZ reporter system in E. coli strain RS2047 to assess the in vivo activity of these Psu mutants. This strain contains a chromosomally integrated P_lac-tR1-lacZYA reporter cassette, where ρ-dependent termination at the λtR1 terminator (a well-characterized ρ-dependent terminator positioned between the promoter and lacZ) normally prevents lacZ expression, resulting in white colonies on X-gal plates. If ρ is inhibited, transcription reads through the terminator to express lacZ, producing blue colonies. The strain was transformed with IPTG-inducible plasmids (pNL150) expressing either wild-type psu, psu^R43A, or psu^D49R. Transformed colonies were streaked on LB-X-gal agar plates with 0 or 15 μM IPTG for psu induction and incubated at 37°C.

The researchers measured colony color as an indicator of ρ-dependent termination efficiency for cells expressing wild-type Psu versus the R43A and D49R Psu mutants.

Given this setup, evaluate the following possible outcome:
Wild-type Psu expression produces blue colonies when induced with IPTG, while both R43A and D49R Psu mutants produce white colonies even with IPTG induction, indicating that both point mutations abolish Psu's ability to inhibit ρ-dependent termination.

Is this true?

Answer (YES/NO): NO